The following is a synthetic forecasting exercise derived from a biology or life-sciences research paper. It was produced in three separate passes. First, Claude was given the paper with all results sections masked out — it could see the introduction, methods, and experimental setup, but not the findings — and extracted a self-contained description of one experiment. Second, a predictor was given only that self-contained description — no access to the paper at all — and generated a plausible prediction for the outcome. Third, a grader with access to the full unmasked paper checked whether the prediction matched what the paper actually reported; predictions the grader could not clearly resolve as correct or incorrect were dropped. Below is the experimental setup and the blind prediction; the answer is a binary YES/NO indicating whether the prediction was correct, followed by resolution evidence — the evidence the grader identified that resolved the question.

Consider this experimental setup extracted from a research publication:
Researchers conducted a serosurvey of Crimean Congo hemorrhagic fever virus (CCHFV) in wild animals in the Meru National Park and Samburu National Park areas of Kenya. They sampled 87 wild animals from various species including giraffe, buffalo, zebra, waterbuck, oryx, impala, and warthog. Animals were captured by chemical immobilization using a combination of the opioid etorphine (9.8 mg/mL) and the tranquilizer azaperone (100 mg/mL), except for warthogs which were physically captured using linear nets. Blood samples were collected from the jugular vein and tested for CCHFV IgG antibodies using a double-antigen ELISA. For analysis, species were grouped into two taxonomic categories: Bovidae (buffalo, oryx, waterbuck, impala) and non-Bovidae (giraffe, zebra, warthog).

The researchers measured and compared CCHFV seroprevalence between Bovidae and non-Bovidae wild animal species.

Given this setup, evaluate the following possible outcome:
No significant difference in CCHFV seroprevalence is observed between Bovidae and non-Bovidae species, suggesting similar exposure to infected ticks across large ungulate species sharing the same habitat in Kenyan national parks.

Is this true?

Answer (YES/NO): YES